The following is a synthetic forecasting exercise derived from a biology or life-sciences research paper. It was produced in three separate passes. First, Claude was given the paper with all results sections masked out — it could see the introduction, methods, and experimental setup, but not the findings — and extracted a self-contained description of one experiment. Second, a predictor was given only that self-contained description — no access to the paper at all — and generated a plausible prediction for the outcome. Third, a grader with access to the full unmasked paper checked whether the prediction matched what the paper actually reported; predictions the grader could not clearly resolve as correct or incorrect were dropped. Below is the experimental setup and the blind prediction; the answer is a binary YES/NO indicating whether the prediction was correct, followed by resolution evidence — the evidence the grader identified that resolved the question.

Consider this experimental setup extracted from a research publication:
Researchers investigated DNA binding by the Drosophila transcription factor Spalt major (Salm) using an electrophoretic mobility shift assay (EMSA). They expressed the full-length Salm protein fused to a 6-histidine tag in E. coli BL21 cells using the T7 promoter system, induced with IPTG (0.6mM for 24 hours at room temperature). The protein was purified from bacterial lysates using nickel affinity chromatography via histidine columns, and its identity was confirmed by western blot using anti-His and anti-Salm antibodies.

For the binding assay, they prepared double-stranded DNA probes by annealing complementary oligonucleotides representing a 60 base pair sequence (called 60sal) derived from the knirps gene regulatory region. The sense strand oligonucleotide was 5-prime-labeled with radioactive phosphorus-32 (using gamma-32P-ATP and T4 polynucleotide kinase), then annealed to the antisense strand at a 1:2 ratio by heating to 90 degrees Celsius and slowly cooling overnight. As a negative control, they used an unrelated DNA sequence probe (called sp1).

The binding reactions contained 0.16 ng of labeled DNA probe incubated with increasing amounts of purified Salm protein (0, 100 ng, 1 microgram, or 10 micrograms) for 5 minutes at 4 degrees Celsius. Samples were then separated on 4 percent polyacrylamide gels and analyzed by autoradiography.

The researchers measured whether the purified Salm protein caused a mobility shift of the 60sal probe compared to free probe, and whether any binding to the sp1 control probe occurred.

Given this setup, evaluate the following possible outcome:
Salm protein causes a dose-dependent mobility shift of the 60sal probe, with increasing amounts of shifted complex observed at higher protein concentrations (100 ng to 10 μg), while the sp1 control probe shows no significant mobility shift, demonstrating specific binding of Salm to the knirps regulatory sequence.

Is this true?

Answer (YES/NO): NO